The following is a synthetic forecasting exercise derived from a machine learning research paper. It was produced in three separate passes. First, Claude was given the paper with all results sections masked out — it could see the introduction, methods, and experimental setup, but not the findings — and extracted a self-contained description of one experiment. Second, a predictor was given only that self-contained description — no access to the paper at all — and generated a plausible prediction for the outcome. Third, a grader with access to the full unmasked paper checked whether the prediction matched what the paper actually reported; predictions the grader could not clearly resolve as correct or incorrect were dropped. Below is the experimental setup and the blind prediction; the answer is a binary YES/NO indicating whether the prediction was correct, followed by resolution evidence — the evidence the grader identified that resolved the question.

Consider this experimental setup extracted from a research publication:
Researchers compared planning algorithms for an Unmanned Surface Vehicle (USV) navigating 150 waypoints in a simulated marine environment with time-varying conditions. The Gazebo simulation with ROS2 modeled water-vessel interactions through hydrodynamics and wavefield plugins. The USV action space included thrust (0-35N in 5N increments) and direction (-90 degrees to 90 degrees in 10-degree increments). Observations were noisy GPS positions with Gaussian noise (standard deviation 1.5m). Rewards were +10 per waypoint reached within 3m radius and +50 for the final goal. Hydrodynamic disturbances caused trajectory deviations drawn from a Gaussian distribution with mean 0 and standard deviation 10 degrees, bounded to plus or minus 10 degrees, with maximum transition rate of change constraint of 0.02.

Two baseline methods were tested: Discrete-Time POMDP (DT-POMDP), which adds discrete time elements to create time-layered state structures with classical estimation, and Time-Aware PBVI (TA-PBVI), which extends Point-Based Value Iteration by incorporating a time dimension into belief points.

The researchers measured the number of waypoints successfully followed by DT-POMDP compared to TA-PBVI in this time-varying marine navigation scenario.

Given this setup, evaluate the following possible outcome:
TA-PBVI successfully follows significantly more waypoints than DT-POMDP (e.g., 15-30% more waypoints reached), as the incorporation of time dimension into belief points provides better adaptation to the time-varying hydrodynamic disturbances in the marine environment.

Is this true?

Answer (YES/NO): NO